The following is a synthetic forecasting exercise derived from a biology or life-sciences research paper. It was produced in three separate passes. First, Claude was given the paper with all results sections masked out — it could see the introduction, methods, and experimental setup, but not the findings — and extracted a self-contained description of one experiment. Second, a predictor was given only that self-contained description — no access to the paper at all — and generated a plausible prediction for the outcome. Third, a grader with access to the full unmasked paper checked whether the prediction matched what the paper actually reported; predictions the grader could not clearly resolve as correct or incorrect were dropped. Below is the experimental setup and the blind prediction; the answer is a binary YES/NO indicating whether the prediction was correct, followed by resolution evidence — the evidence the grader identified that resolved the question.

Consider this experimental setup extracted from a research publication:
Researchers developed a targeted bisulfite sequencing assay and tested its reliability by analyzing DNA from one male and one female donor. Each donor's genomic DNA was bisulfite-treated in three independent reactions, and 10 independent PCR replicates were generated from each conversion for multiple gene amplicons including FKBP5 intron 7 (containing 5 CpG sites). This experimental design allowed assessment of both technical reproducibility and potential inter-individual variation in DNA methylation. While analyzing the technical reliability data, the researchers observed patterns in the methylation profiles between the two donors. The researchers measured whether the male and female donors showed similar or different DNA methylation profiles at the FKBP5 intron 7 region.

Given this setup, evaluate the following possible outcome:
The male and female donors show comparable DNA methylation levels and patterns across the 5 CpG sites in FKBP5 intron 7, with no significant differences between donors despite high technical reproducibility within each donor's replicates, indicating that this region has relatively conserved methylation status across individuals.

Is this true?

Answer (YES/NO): NO